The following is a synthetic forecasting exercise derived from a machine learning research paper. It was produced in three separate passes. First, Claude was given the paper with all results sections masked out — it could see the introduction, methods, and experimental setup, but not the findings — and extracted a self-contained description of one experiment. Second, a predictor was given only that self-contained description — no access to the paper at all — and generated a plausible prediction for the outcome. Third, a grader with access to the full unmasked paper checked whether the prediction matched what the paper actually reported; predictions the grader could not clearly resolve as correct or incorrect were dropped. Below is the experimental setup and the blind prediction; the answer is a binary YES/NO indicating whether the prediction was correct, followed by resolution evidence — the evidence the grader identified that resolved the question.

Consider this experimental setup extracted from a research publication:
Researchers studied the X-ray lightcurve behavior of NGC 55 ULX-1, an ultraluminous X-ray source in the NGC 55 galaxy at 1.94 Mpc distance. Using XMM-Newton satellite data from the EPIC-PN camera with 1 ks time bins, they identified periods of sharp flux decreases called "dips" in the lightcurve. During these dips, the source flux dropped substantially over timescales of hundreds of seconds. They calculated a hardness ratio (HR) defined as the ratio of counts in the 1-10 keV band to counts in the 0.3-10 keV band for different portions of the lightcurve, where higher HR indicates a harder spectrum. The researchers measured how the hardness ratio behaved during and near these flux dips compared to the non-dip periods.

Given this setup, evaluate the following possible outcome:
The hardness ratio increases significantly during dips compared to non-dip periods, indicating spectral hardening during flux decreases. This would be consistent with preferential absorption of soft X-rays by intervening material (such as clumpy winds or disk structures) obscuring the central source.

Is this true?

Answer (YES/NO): NO